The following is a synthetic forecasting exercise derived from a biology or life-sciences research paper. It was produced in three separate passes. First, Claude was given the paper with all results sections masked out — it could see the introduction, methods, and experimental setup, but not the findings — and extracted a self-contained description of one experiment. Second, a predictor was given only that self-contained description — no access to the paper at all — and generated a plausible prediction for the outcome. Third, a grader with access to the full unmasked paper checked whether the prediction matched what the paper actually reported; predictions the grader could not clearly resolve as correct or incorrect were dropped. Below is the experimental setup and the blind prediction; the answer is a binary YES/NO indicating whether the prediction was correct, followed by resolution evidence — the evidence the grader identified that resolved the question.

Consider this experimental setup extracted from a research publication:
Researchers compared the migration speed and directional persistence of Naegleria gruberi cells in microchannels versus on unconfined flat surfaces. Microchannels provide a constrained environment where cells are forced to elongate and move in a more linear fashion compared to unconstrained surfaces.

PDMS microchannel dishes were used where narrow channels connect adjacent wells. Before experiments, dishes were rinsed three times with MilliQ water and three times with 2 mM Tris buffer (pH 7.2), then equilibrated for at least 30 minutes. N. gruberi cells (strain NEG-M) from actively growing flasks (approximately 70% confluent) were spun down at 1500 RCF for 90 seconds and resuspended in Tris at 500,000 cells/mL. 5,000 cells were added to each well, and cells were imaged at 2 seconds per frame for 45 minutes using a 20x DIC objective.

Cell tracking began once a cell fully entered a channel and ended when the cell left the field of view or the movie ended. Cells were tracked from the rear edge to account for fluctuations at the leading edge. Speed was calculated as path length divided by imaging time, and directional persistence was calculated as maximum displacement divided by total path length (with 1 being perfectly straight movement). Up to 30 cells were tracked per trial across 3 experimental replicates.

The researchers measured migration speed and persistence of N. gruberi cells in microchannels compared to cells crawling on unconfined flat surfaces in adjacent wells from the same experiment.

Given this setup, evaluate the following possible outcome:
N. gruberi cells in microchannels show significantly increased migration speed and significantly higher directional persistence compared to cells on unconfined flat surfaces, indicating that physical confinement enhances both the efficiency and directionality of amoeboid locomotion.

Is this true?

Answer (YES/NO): NO